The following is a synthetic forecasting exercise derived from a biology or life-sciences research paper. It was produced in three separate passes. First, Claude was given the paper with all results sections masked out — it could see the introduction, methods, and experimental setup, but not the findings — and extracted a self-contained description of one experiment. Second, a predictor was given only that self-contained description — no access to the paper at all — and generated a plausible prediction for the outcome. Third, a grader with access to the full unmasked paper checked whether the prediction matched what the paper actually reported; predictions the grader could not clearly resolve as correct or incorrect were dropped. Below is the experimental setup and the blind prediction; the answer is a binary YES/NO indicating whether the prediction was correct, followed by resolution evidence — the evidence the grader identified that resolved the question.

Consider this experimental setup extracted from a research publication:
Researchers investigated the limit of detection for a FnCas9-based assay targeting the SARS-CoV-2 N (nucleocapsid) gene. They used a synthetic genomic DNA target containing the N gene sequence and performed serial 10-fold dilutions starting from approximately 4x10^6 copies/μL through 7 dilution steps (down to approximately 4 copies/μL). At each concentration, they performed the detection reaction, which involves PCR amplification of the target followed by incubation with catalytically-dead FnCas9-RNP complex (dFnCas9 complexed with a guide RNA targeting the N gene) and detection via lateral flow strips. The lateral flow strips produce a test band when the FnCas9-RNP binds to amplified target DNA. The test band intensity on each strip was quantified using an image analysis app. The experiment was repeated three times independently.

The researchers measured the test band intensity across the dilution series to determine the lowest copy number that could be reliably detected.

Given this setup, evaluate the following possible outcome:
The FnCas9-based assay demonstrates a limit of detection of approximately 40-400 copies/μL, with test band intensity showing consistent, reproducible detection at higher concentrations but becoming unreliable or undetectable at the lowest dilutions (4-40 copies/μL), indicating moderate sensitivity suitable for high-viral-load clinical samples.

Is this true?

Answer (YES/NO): NO